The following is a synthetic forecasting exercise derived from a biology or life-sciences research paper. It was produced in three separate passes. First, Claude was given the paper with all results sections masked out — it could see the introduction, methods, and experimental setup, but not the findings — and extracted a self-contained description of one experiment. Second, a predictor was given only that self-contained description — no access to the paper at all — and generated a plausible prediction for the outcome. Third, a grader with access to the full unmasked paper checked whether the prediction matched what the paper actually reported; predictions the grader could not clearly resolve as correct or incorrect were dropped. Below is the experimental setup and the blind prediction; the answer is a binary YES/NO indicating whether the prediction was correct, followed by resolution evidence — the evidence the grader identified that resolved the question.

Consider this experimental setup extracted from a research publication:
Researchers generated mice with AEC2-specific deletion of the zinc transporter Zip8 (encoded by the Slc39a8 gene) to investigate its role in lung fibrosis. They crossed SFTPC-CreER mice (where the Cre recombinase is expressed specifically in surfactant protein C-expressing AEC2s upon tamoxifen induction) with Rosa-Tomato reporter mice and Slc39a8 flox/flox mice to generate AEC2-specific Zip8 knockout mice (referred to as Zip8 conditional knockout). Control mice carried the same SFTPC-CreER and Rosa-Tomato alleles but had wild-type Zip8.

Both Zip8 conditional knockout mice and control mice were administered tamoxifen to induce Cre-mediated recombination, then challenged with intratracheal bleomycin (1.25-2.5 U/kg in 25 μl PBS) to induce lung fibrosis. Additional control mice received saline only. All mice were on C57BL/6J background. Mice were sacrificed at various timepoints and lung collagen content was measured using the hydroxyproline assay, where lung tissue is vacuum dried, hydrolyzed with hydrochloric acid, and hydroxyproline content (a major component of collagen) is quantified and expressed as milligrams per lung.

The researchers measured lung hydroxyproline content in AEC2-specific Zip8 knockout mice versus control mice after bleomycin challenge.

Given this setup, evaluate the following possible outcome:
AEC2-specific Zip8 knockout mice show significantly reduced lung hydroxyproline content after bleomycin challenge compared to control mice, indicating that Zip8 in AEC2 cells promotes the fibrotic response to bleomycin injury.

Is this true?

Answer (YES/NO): NO